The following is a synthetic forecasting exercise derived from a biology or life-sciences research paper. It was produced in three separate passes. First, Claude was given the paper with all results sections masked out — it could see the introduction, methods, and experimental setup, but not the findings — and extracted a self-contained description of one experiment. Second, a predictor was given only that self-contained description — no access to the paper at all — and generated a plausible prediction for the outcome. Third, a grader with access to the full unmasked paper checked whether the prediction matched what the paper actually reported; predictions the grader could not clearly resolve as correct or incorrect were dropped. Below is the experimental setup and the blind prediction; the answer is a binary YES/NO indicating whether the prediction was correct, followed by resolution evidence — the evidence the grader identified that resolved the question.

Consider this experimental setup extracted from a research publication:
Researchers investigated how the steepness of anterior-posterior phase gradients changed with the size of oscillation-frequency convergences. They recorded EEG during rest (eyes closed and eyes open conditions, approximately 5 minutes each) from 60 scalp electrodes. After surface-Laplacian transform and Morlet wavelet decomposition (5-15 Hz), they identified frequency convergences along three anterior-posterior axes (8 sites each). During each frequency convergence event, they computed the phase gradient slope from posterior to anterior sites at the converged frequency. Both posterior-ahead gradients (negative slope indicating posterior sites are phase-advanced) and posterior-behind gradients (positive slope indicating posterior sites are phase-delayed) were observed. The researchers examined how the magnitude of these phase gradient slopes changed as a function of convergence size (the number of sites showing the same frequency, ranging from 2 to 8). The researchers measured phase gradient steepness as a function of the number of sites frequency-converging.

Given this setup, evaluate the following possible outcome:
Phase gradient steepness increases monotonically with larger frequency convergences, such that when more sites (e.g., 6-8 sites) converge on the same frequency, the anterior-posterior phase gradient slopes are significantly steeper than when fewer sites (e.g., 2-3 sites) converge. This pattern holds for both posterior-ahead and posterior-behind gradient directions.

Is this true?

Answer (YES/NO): YES